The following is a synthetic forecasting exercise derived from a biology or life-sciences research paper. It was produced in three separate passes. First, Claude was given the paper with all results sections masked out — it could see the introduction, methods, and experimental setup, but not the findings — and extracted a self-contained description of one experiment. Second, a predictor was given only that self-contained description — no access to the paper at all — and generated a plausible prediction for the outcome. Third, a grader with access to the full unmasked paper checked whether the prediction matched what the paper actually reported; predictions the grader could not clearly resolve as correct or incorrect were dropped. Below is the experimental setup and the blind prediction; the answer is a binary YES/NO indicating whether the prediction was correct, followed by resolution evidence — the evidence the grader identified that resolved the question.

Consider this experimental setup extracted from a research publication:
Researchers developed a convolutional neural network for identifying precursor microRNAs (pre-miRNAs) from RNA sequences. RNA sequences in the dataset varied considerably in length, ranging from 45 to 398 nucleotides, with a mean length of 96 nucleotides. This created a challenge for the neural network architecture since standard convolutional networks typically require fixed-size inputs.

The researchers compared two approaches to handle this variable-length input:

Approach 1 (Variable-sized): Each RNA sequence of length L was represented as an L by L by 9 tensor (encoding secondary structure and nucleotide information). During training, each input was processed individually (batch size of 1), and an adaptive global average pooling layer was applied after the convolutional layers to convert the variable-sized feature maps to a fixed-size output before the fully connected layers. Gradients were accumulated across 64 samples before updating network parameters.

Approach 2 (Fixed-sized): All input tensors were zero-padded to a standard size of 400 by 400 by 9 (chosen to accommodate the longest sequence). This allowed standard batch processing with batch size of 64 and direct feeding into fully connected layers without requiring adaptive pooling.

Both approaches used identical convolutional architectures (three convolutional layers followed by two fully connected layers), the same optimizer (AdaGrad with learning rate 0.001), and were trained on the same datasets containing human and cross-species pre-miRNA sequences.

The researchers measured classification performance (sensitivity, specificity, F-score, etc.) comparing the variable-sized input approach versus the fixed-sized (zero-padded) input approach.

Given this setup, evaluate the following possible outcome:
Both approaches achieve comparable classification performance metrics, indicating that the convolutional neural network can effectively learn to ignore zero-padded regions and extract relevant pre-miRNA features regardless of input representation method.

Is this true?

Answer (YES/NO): YES